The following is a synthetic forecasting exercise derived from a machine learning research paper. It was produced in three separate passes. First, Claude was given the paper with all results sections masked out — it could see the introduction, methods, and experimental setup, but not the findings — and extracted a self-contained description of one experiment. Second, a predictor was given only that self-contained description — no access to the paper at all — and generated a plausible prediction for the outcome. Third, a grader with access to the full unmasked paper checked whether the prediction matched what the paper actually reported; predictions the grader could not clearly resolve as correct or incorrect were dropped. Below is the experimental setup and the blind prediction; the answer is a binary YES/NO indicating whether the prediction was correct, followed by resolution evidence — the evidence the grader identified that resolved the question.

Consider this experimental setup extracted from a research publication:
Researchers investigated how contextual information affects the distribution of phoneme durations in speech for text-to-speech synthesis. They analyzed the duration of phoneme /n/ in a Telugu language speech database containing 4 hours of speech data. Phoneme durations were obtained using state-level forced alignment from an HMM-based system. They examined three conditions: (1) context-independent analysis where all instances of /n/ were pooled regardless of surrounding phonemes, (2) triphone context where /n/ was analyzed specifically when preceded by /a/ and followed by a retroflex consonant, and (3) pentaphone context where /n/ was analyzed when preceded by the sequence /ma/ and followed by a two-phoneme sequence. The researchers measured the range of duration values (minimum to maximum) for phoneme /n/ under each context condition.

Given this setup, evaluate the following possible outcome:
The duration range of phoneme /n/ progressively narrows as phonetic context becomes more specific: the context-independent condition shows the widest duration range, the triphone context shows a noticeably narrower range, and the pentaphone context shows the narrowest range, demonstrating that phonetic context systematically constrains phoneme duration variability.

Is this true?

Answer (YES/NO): YES